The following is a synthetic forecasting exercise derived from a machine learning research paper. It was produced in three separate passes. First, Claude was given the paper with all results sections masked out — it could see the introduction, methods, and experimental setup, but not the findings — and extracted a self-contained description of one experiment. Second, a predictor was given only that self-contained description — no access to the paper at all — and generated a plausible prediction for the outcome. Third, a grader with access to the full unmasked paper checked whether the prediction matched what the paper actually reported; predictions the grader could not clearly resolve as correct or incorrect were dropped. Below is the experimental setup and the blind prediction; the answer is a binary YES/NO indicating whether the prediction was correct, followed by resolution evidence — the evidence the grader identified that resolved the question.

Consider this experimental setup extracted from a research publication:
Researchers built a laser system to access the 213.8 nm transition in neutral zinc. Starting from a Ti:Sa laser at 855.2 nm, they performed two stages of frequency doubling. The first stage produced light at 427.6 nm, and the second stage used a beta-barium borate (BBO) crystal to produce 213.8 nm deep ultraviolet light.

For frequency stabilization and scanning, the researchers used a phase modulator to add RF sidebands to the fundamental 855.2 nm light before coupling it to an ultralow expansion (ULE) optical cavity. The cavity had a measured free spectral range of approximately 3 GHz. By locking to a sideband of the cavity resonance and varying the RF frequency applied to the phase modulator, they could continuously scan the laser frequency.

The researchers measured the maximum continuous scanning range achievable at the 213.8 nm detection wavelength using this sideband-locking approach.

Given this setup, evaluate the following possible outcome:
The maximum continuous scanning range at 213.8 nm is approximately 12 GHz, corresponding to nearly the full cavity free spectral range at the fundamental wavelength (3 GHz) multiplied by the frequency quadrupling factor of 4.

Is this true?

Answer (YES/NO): NO